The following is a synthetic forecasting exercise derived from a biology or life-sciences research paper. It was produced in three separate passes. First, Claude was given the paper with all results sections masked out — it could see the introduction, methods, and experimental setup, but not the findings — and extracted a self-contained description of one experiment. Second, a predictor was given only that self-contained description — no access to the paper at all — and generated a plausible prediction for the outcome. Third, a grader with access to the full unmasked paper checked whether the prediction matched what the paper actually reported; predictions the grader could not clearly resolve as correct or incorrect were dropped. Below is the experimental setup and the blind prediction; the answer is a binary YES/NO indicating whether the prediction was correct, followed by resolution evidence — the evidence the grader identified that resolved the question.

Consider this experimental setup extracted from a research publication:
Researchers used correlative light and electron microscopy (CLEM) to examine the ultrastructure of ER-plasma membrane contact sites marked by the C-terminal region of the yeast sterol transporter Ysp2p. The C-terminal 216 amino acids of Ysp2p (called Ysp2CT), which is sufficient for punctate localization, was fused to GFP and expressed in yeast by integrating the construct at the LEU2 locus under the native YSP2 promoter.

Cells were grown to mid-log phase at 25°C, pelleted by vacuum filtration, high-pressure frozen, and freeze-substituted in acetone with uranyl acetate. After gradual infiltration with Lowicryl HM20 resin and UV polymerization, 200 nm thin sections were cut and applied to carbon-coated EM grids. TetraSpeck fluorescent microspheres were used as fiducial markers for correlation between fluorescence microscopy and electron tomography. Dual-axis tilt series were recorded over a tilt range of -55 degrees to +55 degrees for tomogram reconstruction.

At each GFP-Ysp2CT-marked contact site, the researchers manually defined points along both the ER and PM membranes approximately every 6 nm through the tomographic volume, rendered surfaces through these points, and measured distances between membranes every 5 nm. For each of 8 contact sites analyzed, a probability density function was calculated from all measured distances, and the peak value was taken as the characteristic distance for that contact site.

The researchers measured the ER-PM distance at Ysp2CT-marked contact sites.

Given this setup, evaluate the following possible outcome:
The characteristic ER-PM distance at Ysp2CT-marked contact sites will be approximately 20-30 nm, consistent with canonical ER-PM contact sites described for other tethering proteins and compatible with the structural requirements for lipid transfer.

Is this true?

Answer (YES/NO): YES